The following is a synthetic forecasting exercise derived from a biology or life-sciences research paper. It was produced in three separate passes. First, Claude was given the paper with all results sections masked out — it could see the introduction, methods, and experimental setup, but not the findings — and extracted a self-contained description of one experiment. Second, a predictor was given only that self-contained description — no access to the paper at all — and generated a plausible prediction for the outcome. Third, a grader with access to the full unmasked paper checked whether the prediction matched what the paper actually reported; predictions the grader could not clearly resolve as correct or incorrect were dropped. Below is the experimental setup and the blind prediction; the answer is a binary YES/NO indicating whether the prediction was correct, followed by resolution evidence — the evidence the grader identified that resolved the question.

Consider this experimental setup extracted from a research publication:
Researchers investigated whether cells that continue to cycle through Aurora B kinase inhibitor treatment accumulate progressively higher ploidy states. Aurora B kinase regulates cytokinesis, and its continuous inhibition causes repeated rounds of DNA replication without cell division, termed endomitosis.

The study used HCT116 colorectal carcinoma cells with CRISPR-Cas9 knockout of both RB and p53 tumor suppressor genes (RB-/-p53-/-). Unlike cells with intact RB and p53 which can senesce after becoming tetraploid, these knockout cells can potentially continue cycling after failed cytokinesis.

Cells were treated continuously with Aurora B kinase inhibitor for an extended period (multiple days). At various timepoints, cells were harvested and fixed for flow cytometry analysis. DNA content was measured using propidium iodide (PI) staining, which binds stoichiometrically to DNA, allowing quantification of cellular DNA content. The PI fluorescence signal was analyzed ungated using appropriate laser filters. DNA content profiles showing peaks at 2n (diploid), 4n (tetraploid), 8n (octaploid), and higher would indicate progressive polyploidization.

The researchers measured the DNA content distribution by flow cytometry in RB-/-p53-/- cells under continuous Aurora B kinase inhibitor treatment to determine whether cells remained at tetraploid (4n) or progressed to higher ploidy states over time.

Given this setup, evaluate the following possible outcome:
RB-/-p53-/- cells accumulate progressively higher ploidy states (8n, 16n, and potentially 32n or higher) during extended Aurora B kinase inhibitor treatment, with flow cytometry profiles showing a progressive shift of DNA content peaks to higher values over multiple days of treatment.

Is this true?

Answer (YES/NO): YES